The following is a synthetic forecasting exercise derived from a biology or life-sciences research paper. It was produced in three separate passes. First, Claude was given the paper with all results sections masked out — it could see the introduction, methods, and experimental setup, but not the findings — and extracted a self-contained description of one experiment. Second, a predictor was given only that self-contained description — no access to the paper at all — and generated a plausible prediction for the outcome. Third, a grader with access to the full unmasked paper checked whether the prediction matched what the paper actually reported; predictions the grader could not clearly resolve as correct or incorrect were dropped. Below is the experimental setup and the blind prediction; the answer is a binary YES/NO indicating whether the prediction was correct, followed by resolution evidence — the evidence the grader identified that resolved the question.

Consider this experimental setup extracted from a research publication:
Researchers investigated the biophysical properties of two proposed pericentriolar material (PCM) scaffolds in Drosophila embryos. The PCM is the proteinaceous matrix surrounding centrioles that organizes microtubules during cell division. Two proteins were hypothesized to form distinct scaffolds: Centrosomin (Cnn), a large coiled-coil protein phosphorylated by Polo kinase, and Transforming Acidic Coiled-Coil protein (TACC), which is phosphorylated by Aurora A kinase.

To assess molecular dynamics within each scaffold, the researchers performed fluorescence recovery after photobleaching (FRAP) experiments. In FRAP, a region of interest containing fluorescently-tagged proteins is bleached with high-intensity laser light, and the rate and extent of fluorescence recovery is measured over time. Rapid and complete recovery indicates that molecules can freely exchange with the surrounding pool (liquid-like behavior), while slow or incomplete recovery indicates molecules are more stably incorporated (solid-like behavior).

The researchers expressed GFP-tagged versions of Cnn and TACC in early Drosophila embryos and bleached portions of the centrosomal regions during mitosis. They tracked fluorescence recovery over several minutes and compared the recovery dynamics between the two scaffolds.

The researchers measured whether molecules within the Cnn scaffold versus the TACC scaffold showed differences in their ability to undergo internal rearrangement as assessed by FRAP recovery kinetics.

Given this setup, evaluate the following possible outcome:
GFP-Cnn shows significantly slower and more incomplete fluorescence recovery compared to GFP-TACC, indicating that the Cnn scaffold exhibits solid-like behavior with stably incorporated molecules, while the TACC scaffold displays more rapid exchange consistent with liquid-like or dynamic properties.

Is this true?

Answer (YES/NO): YES